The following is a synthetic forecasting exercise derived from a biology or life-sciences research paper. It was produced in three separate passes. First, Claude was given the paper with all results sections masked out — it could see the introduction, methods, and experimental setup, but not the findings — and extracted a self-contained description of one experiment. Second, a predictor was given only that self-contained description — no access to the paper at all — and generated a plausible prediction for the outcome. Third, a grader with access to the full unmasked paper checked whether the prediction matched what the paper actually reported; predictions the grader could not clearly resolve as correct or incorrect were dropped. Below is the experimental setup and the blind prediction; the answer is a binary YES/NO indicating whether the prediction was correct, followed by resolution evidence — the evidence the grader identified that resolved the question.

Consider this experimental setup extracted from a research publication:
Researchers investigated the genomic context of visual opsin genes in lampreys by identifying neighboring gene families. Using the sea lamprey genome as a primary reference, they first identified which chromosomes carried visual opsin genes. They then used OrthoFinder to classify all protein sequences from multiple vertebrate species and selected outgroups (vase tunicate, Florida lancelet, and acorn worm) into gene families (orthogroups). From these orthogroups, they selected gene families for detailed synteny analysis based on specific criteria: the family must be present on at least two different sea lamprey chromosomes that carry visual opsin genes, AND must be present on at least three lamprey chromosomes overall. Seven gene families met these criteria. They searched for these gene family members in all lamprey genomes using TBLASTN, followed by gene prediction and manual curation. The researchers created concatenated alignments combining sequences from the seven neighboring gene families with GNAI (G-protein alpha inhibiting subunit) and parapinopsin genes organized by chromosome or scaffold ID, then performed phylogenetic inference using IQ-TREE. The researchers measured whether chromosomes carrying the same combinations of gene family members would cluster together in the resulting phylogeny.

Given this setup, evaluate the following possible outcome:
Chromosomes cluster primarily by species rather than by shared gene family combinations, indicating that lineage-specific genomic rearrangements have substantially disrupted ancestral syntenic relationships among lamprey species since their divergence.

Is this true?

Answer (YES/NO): NO